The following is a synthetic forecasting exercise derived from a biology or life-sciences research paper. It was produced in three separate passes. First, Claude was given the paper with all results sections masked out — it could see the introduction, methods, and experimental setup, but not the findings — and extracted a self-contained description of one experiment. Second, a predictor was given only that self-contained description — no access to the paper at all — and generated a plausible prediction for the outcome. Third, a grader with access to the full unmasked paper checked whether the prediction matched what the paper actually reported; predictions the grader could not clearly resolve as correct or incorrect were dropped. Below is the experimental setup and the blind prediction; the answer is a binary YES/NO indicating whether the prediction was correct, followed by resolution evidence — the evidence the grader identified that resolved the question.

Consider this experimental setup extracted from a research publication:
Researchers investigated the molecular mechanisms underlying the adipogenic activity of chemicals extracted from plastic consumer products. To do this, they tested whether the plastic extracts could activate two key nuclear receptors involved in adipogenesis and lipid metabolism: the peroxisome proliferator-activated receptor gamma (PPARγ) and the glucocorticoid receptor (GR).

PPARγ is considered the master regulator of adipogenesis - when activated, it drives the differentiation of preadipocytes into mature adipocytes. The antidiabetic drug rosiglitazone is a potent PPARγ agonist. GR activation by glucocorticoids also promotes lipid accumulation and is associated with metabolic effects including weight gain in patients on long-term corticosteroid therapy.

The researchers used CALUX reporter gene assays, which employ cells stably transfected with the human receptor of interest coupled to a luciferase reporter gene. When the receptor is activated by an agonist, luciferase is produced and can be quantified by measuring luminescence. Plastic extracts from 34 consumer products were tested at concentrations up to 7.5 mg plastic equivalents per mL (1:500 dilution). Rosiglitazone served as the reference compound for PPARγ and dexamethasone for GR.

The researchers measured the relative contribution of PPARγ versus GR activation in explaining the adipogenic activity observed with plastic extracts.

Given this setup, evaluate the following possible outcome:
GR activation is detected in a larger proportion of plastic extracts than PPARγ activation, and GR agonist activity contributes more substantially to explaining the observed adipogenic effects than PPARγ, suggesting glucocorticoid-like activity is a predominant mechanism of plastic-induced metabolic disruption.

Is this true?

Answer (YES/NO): NO